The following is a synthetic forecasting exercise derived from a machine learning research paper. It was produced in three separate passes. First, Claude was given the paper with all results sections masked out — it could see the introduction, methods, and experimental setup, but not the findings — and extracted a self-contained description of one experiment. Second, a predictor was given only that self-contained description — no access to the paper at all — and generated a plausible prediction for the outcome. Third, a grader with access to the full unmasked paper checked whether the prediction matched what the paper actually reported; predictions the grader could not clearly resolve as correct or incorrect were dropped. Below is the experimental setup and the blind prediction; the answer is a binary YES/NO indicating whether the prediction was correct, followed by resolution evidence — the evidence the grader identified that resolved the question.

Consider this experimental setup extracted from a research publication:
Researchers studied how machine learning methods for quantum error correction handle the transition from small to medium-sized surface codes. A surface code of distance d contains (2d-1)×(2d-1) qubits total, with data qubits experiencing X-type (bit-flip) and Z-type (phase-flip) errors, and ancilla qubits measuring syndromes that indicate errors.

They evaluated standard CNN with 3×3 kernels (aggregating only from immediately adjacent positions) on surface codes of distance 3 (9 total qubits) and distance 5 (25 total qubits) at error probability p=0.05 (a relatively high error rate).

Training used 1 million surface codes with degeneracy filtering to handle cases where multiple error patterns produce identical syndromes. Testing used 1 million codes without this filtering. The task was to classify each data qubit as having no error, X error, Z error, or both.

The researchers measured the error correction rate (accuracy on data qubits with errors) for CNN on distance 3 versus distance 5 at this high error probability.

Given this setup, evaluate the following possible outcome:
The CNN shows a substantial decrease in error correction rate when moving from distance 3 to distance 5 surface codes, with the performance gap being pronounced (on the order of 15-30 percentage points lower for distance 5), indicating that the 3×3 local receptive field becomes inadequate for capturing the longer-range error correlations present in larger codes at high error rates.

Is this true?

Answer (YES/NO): NO